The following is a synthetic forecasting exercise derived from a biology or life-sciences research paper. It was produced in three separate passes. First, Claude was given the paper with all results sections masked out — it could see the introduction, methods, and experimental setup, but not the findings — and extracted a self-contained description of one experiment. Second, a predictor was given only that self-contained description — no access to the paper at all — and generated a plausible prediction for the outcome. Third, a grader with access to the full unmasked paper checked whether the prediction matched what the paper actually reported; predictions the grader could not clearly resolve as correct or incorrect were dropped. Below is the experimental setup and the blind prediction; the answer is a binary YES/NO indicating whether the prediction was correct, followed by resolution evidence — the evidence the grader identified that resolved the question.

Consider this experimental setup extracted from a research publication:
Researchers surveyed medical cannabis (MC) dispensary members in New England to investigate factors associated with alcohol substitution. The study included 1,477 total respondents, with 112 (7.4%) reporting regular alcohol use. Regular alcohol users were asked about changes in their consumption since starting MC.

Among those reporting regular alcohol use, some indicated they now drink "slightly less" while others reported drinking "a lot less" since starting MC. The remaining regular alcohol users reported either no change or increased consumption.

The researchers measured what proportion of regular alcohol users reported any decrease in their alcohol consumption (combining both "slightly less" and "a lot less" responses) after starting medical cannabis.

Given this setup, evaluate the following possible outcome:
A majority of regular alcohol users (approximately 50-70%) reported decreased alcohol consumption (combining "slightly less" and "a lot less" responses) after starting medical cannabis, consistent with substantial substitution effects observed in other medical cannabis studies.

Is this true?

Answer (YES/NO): NO